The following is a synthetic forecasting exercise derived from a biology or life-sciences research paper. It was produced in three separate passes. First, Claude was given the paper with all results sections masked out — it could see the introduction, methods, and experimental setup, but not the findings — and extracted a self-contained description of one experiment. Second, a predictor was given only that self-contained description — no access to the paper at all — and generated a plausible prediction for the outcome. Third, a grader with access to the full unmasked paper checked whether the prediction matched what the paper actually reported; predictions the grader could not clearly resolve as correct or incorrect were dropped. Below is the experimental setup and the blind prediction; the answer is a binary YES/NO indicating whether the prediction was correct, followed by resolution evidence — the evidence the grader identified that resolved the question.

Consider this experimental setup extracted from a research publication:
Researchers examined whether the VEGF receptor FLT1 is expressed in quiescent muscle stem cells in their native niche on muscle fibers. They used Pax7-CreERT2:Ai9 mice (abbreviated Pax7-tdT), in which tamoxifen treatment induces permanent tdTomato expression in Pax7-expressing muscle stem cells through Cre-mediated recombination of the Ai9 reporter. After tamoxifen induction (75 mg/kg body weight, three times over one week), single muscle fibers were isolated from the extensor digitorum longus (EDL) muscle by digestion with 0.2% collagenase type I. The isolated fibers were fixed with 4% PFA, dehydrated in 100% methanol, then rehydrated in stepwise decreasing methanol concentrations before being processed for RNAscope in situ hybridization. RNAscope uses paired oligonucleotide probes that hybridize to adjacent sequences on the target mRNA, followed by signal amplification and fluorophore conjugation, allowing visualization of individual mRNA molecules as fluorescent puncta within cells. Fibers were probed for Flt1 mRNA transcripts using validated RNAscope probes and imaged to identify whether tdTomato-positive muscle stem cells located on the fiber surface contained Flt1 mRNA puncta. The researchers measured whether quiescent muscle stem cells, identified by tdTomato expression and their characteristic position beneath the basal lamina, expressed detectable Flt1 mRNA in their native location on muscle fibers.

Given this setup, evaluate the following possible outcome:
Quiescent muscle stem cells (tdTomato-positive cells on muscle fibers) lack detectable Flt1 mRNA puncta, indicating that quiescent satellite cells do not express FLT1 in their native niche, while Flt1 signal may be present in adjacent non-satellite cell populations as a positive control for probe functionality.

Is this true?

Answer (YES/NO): NO